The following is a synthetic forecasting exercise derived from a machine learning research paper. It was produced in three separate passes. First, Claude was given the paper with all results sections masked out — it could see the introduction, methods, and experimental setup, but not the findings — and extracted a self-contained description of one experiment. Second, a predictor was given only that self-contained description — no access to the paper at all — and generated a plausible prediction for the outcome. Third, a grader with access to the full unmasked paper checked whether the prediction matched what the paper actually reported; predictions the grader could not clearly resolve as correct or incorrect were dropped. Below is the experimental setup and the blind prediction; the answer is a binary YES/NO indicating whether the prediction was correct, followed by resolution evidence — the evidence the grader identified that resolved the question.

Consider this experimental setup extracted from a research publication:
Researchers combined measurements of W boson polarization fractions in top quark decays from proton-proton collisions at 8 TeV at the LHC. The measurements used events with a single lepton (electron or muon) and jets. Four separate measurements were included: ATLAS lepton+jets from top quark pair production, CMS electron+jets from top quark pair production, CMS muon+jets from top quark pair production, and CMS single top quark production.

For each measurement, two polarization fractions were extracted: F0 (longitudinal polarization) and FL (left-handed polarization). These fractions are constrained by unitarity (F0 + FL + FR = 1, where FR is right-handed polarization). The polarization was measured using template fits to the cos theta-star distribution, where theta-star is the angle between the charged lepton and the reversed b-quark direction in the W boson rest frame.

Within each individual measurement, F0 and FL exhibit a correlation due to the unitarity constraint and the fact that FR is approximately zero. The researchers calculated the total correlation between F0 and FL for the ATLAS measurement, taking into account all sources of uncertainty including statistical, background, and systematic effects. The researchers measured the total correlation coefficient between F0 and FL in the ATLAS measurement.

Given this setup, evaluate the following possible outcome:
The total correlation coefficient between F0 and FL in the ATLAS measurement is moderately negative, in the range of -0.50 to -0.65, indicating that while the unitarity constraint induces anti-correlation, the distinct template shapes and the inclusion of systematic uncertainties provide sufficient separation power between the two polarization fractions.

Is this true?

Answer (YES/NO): NO